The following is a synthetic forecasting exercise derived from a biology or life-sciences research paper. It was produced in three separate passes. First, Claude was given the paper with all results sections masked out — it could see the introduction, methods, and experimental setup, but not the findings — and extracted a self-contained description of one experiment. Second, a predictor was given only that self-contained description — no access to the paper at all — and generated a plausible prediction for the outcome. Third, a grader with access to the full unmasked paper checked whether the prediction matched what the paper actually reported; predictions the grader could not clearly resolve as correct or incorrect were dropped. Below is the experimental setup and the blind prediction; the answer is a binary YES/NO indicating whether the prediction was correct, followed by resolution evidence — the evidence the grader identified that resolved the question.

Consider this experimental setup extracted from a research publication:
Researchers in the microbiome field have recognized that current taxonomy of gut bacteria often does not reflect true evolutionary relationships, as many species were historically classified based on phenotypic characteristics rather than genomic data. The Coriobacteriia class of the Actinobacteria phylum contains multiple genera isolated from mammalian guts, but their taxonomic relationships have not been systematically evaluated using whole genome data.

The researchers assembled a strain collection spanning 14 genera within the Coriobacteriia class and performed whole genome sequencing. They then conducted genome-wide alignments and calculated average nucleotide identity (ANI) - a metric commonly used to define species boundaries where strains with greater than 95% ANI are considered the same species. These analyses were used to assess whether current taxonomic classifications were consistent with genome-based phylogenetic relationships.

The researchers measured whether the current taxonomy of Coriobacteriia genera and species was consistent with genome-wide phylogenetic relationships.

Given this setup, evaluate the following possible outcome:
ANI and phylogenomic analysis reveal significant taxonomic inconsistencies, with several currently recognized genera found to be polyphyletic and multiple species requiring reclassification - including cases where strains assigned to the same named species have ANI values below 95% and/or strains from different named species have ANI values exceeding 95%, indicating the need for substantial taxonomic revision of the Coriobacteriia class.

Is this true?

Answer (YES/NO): NO